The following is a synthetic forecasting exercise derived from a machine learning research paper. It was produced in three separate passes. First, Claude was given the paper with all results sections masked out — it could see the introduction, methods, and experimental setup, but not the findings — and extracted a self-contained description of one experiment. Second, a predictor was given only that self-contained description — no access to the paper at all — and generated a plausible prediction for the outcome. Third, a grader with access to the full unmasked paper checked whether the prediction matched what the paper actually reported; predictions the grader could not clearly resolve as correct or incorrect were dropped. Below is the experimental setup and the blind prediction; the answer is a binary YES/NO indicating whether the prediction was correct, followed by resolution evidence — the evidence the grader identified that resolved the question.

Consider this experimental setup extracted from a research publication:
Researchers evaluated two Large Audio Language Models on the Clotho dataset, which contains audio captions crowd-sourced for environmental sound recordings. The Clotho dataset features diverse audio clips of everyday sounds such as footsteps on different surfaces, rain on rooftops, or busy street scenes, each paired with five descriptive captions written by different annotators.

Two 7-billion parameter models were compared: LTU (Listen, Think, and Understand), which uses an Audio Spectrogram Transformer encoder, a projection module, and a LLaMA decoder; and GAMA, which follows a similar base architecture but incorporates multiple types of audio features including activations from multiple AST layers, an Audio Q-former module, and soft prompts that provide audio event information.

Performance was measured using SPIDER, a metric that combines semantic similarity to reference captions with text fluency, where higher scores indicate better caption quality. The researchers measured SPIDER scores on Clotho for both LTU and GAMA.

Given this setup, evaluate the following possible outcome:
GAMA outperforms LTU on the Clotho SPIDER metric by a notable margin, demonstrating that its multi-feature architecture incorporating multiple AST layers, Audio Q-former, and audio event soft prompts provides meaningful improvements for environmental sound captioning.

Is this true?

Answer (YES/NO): NO